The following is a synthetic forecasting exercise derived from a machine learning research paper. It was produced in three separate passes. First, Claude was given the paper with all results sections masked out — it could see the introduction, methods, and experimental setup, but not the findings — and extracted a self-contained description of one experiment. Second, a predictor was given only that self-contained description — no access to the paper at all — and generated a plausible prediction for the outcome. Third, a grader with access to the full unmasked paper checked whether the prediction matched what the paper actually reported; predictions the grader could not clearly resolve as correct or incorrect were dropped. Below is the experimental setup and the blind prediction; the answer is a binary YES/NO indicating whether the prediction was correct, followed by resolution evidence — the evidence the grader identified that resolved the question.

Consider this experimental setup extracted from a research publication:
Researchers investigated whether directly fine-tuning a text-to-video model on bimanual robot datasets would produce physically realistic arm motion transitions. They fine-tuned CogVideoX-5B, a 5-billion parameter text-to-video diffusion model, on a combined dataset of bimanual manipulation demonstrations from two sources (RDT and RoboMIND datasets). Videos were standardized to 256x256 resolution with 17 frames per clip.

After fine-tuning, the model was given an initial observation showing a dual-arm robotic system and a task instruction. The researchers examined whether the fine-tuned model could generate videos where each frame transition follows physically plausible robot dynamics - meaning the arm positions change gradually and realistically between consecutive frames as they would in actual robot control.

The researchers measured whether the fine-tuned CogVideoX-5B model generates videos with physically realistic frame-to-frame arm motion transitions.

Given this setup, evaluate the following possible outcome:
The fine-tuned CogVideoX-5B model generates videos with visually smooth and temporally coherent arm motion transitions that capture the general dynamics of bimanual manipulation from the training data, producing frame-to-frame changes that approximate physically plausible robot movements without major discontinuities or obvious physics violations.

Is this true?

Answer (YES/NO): NO